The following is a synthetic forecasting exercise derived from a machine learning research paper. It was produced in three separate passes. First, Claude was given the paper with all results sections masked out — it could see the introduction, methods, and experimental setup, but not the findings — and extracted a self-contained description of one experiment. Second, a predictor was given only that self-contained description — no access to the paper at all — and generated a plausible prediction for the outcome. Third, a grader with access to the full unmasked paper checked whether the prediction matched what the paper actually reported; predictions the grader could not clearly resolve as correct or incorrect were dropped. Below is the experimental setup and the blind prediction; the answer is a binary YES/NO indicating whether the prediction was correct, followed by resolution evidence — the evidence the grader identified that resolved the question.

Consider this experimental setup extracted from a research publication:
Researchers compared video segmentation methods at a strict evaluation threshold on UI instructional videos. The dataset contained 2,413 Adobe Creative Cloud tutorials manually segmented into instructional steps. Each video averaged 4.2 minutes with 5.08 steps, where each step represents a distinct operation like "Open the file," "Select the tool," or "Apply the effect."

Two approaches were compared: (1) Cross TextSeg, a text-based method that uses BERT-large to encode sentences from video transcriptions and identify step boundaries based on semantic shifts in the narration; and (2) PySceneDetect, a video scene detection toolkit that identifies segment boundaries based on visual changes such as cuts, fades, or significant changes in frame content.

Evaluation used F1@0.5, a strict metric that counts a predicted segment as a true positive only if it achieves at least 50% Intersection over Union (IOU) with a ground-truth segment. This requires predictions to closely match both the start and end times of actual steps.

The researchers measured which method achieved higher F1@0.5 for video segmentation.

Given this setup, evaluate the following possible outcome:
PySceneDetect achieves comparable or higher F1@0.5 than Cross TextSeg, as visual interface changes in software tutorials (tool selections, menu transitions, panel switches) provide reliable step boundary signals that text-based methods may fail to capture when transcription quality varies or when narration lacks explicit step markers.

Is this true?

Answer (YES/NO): NO